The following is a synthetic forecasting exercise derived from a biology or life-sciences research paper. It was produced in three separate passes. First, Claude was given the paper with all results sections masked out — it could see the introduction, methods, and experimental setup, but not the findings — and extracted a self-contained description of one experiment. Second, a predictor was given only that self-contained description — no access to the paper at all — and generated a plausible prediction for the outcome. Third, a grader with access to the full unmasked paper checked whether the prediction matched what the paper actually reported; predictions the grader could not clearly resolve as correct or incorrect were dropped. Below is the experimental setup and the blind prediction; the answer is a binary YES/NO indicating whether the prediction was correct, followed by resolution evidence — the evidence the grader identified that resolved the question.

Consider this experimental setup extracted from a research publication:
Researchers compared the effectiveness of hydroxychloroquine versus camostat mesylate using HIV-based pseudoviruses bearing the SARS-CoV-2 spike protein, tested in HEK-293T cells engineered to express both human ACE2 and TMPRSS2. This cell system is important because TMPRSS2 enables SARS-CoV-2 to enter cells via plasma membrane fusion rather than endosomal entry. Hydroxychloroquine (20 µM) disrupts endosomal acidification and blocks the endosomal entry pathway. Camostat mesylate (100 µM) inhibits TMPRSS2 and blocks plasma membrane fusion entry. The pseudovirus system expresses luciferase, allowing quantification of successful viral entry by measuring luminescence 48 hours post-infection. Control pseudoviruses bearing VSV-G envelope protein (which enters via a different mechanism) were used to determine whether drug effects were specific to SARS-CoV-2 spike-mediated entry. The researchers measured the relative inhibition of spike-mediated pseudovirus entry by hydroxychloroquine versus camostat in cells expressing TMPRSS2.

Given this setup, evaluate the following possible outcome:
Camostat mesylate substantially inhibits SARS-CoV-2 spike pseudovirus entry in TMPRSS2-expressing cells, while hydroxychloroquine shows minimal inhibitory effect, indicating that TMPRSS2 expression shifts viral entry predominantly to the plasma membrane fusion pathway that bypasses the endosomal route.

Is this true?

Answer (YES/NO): YES